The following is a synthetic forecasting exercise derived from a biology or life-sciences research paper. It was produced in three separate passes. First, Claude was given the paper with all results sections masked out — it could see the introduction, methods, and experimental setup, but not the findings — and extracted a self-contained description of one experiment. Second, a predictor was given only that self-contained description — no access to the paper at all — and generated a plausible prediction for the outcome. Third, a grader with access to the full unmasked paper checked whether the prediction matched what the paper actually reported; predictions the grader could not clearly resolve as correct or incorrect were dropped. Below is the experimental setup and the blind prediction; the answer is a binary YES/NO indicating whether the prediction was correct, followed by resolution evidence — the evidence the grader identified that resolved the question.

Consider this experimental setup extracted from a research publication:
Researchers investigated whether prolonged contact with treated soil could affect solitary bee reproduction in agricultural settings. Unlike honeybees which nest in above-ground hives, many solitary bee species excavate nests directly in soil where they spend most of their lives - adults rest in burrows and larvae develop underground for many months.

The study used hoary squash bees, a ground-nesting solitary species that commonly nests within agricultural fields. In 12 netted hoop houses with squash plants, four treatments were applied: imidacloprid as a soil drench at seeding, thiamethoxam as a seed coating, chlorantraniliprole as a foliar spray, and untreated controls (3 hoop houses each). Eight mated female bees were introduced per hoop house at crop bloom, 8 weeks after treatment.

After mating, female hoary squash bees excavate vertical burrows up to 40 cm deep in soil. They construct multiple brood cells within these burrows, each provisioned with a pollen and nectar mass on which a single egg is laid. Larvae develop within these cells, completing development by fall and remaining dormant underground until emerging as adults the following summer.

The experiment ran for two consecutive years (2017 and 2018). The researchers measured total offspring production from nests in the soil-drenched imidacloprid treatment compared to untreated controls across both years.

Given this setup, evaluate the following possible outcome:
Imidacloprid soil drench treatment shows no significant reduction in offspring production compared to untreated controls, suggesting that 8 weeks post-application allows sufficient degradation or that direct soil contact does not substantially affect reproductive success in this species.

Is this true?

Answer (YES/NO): NO